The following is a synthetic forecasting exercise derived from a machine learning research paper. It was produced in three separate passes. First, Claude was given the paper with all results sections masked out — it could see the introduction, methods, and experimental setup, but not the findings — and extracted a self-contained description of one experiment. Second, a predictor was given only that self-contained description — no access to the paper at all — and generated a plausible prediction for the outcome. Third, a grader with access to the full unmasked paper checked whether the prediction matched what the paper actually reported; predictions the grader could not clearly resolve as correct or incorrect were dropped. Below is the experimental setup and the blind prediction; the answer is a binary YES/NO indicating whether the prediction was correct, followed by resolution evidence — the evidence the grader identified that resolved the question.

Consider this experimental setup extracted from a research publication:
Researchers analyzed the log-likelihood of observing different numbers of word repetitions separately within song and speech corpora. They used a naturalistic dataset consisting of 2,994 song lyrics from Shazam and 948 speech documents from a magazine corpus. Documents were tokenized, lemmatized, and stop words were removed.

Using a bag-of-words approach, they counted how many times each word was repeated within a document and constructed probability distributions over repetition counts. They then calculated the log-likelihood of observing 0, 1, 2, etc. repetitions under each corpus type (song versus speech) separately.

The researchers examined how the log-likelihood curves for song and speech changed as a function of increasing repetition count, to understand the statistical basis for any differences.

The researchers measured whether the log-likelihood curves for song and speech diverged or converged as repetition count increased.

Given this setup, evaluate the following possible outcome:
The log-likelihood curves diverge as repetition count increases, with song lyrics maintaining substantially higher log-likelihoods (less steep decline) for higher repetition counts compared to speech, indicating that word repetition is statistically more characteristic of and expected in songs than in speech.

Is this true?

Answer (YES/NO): YES